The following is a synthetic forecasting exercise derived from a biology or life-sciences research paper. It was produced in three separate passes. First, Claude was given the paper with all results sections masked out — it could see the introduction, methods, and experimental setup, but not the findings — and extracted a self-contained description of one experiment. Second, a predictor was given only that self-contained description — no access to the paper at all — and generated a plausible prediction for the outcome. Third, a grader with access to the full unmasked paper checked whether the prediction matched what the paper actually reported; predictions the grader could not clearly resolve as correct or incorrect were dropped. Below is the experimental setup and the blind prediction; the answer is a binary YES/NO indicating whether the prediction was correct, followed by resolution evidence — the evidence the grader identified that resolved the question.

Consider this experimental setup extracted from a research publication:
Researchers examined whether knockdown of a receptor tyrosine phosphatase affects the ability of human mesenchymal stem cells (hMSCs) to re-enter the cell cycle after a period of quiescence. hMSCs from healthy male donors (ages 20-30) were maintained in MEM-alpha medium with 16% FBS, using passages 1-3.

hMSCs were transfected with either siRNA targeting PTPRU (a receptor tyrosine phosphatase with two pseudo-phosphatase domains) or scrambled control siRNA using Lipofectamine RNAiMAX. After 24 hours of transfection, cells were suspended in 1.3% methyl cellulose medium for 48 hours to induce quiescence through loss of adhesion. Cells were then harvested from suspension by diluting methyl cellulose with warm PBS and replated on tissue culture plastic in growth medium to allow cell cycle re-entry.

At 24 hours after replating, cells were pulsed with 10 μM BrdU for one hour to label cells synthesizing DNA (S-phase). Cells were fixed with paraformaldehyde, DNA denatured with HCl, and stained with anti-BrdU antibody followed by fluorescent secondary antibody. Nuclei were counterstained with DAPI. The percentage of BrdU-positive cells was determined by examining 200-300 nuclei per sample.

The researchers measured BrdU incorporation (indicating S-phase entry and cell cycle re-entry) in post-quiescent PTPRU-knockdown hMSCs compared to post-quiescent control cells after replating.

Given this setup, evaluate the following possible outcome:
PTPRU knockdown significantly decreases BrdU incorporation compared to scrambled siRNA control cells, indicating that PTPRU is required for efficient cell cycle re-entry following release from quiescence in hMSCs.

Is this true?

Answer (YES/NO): YES